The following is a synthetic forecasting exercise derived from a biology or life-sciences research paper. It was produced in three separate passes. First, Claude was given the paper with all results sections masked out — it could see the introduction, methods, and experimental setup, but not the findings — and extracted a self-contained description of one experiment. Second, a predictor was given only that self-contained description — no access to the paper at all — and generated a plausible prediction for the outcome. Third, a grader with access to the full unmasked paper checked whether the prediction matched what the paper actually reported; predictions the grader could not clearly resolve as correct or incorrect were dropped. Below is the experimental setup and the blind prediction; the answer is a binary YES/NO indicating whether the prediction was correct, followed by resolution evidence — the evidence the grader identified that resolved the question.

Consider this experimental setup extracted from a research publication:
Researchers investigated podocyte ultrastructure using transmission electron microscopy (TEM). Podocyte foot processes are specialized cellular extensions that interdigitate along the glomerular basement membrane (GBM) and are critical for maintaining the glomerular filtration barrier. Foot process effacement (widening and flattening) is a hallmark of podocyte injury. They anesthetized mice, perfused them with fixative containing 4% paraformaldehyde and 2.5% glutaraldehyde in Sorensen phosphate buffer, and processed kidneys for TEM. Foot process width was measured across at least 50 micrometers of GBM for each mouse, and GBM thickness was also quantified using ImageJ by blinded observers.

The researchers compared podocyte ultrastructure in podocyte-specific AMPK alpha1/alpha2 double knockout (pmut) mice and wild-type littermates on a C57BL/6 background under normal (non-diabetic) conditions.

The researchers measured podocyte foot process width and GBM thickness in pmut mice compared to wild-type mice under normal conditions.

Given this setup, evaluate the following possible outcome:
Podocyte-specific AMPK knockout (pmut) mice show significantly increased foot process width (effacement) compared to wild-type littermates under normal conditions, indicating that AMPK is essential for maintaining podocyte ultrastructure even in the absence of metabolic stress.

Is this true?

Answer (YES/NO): NO